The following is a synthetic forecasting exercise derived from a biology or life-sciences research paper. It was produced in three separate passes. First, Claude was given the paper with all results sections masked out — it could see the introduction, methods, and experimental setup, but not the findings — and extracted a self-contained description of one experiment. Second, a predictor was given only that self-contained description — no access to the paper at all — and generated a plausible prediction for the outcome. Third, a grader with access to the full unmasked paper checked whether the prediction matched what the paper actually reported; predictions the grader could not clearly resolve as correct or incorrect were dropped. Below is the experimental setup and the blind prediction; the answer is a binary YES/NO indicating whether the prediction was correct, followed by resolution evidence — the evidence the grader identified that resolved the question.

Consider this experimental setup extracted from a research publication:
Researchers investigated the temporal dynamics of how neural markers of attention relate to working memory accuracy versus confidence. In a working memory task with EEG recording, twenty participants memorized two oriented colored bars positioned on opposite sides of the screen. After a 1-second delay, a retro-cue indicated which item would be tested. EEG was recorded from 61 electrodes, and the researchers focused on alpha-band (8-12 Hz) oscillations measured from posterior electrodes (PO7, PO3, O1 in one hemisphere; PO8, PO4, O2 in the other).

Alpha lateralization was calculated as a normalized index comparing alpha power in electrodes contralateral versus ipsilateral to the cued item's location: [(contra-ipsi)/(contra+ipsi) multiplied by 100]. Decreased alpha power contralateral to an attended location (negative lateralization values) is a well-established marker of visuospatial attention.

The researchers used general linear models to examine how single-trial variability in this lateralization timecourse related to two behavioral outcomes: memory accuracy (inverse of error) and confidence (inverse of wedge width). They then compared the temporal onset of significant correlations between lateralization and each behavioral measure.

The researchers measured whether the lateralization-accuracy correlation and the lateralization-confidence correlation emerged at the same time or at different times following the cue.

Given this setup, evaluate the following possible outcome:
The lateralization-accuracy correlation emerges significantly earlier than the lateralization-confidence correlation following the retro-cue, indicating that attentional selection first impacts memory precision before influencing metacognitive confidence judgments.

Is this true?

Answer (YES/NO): YES